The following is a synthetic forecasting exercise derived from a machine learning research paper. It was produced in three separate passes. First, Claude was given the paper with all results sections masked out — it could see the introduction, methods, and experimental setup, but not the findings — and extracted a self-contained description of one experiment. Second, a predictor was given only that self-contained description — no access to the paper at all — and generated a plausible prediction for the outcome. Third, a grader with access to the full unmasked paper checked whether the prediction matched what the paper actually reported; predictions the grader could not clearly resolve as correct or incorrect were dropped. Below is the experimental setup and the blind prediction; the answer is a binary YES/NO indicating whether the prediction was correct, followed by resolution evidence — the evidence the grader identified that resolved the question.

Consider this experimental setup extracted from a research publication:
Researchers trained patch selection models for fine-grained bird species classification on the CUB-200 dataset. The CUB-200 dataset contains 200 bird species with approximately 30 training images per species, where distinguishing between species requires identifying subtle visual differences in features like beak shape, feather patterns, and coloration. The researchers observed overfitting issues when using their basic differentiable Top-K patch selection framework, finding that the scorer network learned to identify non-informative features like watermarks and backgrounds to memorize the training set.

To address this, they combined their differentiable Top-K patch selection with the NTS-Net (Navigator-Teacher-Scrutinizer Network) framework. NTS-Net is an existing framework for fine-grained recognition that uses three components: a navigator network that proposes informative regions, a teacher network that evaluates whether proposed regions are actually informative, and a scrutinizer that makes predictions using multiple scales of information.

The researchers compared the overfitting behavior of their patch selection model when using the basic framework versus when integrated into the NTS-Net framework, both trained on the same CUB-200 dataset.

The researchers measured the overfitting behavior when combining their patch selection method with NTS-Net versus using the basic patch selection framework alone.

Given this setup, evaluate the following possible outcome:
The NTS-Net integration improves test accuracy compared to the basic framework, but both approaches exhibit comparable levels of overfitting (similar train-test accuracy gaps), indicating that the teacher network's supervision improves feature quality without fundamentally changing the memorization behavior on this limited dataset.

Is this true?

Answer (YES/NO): NO